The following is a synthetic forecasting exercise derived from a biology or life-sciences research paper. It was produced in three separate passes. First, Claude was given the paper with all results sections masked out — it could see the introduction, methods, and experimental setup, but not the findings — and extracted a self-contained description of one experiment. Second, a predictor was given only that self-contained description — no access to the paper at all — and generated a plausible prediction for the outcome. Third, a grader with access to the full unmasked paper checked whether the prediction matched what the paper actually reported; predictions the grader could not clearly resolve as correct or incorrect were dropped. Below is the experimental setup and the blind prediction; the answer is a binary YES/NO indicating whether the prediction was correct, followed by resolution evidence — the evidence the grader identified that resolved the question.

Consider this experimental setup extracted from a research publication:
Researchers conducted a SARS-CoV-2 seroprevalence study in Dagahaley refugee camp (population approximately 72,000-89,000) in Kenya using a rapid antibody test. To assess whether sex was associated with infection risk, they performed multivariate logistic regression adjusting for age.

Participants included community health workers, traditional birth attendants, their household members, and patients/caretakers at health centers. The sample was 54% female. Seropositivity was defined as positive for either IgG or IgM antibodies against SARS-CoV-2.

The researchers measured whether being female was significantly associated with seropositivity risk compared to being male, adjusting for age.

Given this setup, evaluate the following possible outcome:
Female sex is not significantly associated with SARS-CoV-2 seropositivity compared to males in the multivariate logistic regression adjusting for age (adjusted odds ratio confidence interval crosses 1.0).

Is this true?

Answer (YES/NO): YES